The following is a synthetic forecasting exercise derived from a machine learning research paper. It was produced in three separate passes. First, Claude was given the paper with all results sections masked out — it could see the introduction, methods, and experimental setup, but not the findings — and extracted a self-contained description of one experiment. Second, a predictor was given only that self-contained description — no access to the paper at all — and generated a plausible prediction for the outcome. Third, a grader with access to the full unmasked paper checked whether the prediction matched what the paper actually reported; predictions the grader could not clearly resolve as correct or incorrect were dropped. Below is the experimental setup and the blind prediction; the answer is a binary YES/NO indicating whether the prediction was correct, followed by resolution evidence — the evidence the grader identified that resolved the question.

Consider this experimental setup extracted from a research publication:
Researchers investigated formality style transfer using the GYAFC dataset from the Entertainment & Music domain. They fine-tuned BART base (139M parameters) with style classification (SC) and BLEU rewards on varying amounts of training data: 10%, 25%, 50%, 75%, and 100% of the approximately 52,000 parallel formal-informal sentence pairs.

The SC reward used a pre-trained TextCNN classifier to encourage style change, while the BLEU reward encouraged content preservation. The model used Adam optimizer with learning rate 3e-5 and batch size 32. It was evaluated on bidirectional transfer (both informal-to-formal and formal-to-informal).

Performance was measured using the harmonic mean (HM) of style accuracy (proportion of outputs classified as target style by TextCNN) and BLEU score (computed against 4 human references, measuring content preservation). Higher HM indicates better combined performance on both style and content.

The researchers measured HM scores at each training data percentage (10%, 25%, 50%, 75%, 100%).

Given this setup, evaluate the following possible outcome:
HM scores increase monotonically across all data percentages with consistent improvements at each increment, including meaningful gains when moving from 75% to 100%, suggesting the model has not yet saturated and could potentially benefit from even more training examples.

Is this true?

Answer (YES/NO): NO